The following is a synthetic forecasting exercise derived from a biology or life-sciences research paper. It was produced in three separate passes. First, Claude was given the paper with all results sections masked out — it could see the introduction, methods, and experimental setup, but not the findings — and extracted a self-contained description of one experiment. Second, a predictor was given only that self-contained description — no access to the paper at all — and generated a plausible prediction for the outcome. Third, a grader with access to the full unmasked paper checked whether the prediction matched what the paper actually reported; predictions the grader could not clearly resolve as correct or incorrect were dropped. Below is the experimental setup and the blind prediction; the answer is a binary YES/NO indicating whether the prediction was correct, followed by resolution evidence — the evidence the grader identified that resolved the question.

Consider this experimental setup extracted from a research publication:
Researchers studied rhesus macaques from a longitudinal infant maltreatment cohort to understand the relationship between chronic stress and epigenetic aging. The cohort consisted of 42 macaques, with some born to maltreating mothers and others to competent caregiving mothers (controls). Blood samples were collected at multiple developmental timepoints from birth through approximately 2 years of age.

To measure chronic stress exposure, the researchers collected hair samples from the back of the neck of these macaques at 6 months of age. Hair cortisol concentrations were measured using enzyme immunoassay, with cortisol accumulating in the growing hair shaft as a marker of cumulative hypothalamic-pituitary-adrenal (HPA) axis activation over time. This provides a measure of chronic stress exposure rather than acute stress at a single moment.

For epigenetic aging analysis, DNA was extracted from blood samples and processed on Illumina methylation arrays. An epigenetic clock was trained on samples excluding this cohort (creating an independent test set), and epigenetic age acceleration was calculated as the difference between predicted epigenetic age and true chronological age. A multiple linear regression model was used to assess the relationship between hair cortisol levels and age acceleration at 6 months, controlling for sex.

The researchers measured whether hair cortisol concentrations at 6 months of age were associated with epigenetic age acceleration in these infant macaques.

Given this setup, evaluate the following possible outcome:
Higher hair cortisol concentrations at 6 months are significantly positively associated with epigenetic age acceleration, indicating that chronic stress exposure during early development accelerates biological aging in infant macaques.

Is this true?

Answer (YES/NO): YES